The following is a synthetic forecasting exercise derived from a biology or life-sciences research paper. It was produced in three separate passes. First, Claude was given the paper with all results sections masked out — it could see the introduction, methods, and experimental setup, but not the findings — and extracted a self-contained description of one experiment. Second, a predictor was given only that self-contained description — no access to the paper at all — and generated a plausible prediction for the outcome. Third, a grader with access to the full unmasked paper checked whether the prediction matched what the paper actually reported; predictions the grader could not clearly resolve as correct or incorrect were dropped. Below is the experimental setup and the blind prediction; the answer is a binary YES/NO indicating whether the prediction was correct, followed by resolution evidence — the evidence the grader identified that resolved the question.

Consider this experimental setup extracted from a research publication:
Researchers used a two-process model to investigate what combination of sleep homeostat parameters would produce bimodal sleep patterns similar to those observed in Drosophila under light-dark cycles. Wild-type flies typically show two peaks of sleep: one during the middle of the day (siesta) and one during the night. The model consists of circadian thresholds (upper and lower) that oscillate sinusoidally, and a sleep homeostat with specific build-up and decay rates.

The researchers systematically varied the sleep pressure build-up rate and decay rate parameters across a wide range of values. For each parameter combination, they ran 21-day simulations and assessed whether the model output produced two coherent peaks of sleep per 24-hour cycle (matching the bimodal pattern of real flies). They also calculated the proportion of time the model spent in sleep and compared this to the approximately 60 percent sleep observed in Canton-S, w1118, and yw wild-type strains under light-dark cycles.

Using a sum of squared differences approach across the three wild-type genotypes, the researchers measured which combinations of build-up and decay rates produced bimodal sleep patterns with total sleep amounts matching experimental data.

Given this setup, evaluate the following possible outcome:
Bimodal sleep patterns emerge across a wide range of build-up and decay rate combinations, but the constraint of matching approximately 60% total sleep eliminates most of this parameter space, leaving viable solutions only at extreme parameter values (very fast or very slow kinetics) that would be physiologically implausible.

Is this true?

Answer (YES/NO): NO